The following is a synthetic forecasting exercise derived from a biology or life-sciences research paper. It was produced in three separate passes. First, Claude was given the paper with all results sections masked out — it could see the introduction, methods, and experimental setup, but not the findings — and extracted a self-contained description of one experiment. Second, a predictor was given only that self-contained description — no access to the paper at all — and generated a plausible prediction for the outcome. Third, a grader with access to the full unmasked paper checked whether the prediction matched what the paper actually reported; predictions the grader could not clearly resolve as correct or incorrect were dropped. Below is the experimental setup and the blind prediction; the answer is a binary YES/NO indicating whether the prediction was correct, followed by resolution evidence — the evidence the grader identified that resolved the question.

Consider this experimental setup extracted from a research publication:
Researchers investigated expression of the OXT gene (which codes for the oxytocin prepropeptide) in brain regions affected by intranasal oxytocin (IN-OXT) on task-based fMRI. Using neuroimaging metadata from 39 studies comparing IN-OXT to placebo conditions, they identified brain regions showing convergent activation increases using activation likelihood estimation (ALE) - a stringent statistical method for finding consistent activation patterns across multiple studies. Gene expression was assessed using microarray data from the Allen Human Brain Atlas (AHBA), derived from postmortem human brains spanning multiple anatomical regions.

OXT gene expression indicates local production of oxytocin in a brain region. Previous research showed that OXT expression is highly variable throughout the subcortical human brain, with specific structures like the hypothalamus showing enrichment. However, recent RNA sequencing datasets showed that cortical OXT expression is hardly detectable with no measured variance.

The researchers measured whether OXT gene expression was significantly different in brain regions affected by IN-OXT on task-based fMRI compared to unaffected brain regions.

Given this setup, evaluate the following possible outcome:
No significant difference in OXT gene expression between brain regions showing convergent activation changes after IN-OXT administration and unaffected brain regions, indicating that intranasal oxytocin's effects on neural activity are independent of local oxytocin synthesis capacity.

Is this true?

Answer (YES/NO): NO